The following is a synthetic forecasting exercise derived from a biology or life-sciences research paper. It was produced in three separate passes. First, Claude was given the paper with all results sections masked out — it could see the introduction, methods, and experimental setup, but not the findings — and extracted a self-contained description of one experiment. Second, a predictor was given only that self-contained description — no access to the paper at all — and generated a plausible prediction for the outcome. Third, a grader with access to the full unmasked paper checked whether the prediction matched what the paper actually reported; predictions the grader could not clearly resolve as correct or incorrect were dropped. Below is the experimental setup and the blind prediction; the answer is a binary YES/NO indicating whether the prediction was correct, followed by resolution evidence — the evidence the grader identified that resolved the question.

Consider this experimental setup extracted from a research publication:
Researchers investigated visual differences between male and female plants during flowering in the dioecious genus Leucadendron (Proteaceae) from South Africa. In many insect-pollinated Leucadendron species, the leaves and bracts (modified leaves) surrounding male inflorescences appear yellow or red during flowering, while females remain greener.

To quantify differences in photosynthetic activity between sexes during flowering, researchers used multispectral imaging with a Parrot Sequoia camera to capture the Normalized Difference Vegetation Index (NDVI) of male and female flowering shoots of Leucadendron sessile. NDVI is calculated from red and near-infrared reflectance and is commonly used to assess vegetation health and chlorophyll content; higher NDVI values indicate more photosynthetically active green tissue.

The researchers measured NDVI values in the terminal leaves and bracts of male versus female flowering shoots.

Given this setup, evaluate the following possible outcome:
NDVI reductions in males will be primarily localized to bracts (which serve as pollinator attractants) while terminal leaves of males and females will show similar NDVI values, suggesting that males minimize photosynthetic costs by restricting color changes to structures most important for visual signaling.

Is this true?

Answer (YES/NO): NO